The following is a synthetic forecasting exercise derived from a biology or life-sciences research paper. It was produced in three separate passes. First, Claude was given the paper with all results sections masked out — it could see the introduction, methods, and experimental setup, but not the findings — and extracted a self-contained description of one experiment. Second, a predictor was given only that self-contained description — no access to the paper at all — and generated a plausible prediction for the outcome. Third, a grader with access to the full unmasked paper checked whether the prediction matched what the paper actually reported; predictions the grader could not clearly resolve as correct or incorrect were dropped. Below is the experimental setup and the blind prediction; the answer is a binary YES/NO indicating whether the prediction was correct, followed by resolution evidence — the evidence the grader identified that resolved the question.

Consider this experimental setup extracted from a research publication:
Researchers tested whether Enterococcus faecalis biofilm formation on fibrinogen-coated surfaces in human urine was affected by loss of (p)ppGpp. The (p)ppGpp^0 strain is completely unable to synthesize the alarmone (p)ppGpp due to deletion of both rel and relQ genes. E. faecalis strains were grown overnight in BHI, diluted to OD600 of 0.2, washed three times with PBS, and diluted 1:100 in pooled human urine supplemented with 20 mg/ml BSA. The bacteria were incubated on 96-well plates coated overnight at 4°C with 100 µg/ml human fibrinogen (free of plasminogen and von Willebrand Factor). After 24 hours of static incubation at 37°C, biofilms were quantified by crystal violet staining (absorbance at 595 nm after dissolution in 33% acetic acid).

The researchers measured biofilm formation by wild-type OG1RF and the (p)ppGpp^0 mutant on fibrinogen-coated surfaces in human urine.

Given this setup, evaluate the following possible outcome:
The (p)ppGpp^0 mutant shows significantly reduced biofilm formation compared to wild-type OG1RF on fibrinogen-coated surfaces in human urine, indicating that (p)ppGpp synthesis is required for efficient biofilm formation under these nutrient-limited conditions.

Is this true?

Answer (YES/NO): YES